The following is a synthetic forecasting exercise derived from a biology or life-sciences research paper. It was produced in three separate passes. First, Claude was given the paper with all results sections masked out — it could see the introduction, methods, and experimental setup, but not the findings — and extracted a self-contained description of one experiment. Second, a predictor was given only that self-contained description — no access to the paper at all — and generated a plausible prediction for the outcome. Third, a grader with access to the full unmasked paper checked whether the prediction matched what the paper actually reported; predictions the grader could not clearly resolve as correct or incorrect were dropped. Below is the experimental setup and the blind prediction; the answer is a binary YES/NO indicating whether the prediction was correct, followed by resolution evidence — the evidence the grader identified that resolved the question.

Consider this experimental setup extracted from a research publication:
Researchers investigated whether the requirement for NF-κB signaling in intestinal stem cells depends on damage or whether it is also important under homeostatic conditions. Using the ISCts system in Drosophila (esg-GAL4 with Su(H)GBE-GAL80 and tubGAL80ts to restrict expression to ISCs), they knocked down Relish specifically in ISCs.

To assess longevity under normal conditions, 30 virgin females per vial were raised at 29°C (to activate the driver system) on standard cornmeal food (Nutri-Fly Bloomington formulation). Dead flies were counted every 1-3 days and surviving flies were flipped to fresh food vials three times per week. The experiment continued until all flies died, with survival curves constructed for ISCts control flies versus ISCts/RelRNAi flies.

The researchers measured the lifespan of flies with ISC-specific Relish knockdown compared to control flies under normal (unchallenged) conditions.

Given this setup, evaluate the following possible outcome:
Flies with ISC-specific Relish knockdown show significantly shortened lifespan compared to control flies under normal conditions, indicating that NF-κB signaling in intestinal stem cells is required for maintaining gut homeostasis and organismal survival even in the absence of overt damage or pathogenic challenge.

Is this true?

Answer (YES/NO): NO